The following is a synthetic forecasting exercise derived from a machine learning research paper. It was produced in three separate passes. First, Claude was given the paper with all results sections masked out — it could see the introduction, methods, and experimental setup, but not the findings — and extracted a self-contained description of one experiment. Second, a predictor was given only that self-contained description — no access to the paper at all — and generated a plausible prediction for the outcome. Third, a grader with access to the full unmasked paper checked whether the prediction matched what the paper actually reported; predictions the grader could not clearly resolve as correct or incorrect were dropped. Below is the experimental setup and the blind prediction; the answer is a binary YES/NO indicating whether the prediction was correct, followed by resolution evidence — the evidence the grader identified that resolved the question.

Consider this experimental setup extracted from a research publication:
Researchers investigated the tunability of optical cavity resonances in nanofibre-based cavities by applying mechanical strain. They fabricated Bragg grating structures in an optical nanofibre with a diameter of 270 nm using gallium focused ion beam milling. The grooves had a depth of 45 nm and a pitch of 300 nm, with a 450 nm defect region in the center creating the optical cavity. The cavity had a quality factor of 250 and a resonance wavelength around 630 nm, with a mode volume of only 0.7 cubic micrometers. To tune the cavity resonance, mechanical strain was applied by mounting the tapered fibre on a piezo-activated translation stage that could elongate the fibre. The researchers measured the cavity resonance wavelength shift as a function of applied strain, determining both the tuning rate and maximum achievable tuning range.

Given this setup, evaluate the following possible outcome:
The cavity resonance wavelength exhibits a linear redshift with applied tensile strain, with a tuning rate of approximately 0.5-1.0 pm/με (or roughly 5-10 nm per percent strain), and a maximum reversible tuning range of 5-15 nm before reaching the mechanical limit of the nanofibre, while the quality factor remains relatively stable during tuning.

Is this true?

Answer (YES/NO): NO